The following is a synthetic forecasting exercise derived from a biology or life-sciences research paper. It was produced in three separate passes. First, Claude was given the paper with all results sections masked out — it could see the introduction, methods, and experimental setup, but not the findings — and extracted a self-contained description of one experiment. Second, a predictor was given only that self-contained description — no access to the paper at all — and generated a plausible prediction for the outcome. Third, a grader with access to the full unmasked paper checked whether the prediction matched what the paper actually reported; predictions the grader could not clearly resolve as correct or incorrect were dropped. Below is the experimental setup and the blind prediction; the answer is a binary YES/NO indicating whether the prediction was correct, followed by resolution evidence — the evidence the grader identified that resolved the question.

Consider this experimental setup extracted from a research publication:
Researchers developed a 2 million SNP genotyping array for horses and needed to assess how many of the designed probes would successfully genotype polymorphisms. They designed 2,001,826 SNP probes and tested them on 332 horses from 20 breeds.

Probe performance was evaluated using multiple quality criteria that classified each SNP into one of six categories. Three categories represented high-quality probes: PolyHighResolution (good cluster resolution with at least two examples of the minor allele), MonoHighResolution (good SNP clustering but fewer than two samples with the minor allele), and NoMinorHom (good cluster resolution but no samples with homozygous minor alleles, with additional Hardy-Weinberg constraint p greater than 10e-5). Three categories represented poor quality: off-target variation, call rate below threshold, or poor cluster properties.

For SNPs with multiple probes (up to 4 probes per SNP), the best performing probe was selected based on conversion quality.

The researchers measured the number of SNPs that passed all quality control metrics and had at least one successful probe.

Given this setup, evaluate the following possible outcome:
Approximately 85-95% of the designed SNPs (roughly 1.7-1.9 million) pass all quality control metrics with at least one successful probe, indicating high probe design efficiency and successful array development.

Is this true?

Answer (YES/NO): YES